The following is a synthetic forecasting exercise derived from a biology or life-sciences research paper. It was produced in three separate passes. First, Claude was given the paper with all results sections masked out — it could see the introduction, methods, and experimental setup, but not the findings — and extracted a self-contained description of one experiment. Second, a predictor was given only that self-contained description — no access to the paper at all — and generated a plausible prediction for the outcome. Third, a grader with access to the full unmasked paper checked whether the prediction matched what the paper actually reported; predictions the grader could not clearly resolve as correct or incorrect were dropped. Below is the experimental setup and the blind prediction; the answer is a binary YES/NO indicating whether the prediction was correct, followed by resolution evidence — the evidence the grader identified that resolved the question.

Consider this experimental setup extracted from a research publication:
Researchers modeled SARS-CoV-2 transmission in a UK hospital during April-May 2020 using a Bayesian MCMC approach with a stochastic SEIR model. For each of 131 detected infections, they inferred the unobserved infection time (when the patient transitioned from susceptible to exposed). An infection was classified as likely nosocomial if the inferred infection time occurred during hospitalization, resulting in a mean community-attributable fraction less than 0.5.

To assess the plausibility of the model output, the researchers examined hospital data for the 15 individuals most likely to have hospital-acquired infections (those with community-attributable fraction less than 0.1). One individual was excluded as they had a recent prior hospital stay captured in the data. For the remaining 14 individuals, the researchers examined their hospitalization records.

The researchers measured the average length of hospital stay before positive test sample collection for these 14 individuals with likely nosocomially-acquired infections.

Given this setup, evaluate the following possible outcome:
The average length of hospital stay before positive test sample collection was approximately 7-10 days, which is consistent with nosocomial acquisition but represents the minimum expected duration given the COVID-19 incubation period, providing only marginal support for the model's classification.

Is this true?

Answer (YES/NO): NO